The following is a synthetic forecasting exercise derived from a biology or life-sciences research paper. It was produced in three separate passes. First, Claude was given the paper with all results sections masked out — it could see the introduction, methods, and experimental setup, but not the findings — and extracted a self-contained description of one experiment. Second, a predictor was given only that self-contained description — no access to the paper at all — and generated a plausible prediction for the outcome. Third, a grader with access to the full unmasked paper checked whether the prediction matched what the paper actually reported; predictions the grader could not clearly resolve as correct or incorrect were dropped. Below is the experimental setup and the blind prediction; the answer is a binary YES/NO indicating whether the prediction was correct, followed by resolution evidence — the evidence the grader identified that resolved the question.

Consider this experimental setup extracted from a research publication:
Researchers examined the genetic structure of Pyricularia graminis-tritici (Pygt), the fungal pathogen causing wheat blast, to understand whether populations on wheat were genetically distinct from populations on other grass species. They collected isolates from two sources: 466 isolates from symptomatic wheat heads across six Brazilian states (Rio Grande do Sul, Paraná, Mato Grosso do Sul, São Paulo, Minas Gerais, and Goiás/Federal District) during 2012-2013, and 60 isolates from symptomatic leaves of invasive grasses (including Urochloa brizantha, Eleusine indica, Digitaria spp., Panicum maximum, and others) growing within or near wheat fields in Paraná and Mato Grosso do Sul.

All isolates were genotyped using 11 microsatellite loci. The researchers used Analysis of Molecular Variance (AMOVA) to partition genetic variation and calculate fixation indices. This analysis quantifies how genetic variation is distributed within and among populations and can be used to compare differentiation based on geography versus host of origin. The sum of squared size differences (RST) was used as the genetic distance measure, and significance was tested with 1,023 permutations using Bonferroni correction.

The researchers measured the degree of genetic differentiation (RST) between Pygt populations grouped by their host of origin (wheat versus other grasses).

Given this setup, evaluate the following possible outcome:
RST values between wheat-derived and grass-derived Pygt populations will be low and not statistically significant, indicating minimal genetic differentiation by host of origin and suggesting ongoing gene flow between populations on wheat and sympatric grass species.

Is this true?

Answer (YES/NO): NO